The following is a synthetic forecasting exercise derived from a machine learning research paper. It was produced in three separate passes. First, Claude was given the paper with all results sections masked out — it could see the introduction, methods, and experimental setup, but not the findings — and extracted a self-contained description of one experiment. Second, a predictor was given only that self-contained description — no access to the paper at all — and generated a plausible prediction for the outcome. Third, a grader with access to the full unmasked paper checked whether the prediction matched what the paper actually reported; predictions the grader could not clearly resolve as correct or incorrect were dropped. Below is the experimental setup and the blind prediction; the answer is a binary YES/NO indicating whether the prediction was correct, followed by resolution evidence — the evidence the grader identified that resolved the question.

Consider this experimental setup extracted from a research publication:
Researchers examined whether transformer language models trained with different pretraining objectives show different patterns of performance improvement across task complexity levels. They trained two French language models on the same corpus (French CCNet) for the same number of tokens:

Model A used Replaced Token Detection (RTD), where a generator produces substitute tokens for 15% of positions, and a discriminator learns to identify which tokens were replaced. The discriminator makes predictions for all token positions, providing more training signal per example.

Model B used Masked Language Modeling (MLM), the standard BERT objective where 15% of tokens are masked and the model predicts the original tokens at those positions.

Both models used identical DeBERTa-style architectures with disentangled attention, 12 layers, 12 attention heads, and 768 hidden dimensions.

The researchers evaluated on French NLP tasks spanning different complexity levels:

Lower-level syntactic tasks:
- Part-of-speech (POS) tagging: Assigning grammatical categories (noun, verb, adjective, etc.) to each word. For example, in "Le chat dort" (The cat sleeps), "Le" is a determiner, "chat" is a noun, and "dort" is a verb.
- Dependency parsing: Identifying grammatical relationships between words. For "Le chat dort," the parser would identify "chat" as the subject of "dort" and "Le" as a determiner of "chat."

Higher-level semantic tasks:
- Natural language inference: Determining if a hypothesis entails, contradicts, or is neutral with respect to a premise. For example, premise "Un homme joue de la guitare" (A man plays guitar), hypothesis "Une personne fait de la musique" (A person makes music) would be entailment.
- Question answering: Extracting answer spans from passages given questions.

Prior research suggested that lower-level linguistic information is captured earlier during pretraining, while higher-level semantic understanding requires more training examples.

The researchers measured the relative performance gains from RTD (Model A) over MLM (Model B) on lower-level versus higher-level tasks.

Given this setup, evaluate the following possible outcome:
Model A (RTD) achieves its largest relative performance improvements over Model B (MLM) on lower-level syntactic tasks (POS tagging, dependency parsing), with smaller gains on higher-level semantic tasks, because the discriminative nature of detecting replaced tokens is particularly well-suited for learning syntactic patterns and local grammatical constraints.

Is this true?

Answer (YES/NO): NO